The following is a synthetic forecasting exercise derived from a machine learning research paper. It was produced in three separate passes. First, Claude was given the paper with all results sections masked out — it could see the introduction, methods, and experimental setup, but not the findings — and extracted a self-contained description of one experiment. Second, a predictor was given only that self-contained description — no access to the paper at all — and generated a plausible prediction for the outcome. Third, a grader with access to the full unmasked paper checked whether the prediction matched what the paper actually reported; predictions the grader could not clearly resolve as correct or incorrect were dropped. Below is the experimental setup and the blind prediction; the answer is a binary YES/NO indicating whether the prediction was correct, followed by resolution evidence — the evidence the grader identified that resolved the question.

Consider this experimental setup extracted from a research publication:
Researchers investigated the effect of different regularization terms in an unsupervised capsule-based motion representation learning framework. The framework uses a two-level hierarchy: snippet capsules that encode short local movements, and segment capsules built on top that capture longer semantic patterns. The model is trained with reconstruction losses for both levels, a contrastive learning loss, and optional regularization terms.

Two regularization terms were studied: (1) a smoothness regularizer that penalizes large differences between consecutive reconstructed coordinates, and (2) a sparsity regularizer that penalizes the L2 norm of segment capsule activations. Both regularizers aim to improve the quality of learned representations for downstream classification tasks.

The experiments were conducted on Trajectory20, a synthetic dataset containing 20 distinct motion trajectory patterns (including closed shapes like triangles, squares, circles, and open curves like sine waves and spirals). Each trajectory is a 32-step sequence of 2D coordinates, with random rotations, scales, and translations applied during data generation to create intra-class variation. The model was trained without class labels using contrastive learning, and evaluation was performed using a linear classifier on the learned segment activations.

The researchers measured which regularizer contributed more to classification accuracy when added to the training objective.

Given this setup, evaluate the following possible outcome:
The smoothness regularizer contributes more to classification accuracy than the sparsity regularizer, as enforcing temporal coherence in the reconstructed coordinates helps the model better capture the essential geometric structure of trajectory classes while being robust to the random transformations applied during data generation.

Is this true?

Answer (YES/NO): NO